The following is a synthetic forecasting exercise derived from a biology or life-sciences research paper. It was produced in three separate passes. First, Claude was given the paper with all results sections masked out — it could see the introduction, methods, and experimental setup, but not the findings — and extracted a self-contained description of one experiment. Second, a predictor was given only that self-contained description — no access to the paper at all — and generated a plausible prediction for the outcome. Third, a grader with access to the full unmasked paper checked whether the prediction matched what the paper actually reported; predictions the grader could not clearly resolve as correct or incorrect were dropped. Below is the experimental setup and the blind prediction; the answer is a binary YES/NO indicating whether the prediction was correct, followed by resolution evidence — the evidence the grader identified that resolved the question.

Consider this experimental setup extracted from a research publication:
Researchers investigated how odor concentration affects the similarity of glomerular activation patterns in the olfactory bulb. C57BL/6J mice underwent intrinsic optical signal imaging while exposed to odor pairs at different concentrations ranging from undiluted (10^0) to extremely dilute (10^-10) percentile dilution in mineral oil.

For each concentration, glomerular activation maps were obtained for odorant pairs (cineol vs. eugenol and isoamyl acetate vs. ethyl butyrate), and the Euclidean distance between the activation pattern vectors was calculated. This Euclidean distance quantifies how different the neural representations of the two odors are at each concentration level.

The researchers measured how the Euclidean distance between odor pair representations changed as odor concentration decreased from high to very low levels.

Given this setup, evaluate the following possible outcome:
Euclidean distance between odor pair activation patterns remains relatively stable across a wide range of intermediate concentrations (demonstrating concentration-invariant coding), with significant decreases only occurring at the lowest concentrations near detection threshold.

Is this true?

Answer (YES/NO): NO